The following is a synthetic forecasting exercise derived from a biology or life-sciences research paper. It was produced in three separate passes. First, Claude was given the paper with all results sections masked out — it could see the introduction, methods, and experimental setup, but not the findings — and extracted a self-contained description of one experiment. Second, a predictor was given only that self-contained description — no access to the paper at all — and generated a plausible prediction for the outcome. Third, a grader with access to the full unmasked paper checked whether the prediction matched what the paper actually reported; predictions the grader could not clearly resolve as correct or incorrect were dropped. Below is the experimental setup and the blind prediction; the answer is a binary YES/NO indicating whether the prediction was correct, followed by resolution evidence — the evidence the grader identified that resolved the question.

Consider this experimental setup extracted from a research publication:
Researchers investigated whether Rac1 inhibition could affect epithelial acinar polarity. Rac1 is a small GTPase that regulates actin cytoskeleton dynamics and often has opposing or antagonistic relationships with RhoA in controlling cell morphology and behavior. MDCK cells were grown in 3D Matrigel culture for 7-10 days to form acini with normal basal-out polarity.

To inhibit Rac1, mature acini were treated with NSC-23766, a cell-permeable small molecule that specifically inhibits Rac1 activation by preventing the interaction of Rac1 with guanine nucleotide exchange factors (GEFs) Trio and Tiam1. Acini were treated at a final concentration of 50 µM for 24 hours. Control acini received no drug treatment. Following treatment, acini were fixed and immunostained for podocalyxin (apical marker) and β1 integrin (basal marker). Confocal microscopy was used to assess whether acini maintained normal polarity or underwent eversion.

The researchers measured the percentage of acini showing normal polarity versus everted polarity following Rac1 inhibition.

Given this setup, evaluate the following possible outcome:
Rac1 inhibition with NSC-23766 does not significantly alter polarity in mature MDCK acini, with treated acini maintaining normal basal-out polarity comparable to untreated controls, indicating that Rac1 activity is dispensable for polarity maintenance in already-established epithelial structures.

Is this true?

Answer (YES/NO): NO